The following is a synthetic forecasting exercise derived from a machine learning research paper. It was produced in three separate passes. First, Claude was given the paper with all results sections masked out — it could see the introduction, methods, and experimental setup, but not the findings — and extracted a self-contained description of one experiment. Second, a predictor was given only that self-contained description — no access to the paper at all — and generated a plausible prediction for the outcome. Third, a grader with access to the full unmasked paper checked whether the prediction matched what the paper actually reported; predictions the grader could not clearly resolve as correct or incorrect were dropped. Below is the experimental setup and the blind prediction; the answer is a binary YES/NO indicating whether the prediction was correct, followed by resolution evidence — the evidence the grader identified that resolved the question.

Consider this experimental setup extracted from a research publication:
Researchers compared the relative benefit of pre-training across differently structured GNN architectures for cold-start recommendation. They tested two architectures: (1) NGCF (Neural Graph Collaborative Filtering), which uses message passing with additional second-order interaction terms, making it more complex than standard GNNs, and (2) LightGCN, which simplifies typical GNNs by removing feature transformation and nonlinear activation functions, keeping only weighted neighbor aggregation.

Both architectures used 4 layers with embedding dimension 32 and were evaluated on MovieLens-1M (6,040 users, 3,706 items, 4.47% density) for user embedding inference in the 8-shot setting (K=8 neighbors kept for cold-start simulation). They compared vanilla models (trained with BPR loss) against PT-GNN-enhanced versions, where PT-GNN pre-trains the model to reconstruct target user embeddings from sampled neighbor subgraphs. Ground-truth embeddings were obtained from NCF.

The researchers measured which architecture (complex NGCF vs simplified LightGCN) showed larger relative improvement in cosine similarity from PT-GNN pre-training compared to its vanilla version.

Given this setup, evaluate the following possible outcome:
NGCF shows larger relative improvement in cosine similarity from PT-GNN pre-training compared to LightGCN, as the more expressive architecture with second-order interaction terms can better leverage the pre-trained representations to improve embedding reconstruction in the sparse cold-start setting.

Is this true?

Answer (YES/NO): NO